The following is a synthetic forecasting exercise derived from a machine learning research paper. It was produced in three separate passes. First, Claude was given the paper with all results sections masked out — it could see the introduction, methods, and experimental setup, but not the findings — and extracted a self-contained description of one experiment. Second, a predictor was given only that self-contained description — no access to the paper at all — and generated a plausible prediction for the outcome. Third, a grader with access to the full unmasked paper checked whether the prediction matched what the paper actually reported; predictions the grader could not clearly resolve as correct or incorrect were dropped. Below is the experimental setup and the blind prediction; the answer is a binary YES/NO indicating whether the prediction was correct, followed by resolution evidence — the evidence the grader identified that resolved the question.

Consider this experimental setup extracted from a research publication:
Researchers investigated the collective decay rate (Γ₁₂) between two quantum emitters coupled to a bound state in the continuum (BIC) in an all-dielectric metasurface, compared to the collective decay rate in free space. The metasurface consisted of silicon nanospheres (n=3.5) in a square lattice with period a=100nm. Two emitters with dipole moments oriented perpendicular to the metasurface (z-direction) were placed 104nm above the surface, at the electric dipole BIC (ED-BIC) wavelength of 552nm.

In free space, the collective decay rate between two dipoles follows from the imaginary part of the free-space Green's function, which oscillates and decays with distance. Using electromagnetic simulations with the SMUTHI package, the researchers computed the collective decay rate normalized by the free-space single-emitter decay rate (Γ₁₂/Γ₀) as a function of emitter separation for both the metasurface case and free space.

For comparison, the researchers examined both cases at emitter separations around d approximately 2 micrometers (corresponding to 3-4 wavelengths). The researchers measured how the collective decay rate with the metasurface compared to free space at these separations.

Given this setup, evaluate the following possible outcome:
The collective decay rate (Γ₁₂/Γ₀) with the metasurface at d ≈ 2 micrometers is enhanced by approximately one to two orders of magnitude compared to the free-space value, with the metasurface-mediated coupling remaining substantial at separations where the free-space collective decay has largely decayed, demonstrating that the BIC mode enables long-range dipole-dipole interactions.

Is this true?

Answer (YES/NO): YES